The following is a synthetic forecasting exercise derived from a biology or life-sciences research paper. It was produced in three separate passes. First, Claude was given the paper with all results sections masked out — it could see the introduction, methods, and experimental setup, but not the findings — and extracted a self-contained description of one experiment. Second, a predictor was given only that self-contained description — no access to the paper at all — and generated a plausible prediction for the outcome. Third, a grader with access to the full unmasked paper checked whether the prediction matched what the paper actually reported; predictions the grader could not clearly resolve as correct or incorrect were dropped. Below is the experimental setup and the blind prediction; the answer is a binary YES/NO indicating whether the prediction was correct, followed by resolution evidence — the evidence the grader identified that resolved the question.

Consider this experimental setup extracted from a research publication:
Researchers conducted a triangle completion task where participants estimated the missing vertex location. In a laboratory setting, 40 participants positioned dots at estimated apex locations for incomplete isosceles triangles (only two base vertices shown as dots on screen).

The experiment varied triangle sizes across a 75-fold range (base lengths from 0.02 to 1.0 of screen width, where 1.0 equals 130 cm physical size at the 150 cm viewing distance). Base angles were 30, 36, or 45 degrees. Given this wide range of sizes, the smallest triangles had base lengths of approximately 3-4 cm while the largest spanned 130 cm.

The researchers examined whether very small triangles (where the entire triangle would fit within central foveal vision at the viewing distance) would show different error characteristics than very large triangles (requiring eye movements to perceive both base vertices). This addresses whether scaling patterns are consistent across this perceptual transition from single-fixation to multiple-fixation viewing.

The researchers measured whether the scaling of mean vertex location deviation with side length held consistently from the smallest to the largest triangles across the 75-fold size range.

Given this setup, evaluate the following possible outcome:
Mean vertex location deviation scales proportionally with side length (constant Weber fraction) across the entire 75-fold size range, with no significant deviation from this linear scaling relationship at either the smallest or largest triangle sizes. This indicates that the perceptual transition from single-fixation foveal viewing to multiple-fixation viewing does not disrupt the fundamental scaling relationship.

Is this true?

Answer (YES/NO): YES